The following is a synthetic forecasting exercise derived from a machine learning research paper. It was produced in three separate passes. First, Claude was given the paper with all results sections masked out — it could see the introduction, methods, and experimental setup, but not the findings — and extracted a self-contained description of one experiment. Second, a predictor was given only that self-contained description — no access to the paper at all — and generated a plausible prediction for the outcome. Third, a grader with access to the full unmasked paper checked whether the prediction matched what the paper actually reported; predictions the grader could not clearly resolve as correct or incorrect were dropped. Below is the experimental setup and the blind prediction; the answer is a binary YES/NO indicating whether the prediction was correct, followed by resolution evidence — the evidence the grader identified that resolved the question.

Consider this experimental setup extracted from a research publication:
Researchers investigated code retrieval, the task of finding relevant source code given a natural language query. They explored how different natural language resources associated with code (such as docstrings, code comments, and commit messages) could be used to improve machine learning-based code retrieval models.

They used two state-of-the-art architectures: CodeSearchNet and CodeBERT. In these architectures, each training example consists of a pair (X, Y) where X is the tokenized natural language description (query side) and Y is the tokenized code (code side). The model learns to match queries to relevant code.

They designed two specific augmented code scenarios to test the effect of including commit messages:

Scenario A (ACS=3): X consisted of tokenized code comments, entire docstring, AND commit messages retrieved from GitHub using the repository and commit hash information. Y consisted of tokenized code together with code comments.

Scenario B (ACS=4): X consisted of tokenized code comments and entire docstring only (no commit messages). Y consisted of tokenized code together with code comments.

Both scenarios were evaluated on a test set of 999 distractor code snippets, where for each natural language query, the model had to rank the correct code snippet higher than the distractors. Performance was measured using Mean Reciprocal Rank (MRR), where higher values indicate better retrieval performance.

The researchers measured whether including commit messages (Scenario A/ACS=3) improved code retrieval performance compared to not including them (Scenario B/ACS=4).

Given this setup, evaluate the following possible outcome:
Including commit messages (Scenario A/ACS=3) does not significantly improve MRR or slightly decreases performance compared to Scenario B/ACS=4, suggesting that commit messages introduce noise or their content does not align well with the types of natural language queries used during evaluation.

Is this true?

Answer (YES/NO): YES